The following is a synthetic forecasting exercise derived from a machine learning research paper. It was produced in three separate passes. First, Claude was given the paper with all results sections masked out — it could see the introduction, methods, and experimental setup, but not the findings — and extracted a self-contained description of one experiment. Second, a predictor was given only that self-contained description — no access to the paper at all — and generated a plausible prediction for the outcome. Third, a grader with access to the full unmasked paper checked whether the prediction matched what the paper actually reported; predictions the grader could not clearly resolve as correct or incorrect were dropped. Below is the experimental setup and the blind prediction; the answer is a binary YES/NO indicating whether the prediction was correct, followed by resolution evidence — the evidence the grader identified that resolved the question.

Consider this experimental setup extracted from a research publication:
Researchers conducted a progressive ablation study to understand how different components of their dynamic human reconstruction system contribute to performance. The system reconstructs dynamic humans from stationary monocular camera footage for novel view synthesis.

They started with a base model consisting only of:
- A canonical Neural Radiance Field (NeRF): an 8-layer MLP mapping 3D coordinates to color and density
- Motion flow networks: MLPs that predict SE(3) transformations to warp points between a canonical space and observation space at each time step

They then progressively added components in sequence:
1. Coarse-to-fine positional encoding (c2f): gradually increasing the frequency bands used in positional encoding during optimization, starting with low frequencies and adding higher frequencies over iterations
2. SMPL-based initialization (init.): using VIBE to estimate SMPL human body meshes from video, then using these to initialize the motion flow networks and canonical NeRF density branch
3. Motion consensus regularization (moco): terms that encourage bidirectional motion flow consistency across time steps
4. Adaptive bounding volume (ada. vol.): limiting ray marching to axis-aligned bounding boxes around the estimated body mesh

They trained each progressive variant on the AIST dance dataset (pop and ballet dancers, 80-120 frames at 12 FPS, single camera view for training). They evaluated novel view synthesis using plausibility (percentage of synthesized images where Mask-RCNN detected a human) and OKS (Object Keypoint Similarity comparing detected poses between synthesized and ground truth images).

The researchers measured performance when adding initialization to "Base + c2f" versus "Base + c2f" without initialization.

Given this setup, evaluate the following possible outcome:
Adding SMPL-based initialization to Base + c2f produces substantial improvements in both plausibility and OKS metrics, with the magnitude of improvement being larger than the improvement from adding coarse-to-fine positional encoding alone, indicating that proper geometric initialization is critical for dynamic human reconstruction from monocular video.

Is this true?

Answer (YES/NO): YES